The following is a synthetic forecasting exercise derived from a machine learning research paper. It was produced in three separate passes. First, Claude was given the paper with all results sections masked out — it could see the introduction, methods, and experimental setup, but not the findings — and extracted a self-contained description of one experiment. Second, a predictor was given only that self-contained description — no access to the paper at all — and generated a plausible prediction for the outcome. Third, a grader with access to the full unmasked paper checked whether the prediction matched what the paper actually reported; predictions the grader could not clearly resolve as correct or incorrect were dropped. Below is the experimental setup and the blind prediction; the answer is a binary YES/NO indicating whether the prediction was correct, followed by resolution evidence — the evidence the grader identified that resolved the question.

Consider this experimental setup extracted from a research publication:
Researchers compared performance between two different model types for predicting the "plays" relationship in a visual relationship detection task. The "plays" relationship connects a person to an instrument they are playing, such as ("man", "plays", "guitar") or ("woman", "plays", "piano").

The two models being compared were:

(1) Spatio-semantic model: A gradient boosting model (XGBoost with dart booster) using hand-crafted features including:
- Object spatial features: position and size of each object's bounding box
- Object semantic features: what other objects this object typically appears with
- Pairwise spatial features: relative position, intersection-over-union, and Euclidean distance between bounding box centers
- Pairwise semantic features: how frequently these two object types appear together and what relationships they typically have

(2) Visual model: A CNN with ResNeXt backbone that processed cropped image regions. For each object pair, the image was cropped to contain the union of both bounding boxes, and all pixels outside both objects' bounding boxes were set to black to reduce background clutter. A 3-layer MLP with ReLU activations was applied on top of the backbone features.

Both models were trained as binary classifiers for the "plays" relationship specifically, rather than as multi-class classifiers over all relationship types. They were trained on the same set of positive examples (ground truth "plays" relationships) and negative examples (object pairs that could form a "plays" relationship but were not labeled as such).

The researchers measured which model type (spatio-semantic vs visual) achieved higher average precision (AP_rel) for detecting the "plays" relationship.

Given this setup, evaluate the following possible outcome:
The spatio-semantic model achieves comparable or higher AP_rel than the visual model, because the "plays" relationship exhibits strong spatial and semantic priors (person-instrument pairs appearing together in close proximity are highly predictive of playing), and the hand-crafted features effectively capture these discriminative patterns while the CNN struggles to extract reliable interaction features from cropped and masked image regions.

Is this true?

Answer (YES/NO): NO